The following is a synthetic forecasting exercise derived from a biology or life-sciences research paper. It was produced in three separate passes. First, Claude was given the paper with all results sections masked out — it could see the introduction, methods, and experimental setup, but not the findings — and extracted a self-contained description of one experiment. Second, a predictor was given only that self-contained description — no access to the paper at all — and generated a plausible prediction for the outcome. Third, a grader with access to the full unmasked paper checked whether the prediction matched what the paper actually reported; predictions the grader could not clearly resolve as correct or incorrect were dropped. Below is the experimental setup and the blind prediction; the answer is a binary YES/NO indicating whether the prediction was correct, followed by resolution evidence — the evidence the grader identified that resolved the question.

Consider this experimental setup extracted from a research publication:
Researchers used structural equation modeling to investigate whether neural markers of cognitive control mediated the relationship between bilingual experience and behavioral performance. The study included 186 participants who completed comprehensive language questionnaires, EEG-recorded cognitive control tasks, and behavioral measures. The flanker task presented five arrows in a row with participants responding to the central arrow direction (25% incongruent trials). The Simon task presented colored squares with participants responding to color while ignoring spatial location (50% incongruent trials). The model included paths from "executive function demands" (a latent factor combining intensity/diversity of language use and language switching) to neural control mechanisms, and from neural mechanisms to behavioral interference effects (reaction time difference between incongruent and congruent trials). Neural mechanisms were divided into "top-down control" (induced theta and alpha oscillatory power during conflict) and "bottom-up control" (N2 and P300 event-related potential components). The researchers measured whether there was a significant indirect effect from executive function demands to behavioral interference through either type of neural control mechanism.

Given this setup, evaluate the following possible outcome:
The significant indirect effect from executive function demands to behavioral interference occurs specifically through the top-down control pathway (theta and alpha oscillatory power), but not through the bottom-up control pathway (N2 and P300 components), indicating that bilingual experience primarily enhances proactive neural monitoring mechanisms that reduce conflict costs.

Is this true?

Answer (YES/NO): NO